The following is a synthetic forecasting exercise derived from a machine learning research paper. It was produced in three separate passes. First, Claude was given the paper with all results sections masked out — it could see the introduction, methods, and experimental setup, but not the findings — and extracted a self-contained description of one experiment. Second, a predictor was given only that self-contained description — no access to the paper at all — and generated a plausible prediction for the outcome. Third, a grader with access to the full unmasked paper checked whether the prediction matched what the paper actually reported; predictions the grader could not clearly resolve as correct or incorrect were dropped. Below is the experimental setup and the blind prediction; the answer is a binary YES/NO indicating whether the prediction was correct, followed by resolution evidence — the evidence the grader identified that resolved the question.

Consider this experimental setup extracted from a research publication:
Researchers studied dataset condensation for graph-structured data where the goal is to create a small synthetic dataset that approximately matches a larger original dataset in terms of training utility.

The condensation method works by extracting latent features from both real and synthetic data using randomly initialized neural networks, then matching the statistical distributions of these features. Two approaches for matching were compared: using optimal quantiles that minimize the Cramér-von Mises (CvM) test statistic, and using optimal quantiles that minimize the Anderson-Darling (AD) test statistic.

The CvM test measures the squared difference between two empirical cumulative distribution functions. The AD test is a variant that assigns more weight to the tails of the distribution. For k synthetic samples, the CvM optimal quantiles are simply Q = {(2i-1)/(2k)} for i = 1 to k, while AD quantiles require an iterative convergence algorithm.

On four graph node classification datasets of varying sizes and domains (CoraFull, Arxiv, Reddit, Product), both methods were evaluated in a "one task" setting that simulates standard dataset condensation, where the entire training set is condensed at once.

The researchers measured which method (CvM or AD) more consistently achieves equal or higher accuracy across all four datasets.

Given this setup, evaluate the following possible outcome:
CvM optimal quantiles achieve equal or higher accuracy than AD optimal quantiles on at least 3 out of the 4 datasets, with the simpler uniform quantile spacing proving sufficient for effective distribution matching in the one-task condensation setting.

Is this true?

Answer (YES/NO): YES